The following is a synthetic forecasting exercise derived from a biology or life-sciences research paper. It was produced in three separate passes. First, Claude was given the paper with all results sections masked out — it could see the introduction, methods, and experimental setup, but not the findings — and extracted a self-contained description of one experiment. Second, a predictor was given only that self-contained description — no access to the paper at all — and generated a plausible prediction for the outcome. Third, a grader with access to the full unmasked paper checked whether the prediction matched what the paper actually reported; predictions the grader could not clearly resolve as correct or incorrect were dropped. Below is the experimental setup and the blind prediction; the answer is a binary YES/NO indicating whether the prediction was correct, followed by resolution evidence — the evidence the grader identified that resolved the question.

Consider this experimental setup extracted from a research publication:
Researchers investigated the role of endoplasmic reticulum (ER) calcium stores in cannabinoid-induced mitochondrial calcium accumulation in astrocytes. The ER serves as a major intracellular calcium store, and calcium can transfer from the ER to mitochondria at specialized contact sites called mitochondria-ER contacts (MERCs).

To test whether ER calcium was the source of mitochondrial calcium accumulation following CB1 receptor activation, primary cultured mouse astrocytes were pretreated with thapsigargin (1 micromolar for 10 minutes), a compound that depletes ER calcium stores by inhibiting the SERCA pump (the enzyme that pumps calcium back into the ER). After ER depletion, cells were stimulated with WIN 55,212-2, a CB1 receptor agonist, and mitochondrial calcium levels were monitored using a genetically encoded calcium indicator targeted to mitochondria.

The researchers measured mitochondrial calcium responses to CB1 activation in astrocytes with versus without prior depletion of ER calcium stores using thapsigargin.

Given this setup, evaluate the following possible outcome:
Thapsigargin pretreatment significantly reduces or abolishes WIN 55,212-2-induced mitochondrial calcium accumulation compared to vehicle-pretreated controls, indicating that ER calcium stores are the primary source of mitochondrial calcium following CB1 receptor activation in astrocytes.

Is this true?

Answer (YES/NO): YES